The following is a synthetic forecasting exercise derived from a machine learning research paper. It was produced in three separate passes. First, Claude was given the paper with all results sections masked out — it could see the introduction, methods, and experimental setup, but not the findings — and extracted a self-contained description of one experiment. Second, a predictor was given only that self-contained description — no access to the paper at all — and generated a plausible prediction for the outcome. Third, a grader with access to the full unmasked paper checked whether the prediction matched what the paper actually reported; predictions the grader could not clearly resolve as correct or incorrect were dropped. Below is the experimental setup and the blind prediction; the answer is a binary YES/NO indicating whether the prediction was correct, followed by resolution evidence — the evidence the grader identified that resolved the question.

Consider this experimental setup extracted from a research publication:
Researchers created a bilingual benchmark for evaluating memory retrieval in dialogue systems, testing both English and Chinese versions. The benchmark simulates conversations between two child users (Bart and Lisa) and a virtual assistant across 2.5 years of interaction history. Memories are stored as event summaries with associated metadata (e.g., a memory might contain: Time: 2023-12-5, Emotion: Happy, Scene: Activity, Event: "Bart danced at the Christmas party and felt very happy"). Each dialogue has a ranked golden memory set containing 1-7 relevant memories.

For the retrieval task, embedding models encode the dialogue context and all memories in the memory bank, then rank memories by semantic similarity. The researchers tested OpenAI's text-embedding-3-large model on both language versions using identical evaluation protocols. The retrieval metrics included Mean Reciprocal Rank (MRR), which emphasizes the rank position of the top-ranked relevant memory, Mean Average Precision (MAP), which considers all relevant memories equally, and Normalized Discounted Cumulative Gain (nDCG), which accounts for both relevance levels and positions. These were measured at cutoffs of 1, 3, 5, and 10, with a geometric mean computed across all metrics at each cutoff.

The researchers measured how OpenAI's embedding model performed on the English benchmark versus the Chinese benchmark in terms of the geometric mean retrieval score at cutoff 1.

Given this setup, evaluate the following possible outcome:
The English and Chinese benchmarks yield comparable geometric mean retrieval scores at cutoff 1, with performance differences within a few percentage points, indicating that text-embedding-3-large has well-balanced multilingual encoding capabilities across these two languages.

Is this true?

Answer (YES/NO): YES